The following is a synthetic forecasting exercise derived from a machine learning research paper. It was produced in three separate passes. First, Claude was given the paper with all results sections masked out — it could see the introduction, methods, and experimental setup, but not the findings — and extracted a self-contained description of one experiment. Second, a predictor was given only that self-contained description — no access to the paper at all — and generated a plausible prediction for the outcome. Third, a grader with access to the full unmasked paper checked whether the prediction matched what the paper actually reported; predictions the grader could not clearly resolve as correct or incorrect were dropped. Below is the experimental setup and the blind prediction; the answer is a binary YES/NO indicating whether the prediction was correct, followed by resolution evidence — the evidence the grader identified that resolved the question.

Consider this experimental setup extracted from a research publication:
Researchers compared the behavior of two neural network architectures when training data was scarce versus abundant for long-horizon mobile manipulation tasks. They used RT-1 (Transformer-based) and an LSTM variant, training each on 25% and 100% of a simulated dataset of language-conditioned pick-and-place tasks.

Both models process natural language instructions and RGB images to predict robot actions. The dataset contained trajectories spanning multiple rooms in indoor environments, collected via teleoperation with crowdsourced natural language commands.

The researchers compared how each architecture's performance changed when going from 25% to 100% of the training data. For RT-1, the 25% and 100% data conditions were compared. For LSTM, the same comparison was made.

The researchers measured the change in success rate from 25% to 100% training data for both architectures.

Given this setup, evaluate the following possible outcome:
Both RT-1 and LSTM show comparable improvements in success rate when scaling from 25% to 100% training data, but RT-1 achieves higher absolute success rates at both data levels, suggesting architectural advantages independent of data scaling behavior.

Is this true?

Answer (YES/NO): NO